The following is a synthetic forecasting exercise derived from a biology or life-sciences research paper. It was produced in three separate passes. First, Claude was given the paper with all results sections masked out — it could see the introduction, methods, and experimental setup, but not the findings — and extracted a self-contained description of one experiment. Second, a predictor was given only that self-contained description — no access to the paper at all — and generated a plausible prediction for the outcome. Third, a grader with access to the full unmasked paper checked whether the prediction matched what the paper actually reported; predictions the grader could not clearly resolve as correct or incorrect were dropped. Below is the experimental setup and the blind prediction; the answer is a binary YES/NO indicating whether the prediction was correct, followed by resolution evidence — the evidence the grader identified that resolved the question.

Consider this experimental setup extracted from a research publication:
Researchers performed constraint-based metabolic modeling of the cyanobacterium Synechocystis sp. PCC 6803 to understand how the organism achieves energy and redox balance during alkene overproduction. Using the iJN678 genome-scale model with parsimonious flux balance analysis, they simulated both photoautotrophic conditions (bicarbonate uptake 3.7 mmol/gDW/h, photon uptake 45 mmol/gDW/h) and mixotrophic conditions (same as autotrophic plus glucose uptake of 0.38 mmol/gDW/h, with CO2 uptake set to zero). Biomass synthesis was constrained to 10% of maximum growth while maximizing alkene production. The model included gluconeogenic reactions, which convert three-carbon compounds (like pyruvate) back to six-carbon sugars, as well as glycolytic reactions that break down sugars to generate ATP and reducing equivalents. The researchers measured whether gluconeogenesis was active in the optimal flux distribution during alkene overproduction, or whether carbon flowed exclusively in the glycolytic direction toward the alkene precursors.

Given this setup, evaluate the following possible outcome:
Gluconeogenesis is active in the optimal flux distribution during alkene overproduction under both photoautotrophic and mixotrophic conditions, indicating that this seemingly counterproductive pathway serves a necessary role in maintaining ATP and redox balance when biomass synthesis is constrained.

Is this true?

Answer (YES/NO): YES